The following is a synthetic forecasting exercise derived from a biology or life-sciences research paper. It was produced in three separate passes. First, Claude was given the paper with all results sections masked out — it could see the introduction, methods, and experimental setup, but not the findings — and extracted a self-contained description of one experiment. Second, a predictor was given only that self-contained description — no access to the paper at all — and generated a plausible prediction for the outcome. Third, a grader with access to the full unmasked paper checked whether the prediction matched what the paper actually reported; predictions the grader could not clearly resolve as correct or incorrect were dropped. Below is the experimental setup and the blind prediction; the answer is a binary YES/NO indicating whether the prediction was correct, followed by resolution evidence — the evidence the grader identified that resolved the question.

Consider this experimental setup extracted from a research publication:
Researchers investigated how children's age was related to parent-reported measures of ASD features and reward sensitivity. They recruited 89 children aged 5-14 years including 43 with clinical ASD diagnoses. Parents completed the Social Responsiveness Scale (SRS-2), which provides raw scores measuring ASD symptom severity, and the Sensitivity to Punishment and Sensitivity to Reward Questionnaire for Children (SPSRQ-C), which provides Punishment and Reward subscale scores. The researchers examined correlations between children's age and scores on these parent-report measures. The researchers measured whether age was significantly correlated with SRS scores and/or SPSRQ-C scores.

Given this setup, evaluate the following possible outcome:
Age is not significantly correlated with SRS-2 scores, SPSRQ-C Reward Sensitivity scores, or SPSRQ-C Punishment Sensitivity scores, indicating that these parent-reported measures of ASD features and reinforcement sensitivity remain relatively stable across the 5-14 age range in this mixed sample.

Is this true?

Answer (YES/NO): YES